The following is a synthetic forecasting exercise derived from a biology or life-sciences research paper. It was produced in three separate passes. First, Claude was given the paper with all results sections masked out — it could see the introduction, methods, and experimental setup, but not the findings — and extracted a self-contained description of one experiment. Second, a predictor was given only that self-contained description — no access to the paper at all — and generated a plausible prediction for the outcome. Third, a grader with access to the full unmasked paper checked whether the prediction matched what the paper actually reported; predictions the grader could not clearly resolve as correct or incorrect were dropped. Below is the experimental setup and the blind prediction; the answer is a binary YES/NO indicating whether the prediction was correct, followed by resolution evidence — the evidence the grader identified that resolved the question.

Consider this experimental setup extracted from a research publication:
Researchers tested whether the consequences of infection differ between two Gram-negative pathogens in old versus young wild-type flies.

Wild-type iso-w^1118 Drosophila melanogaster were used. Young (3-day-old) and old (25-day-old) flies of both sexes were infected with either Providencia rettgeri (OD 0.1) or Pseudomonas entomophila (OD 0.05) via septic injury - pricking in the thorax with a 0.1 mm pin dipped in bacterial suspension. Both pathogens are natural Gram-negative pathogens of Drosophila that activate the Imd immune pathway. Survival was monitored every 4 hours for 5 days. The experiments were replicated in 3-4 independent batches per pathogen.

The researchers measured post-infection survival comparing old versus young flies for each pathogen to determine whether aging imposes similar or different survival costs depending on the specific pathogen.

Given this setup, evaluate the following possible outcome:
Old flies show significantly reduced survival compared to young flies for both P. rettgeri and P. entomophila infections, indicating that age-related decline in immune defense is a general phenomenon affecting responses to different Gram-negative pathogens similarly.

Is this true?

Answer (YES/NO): NO